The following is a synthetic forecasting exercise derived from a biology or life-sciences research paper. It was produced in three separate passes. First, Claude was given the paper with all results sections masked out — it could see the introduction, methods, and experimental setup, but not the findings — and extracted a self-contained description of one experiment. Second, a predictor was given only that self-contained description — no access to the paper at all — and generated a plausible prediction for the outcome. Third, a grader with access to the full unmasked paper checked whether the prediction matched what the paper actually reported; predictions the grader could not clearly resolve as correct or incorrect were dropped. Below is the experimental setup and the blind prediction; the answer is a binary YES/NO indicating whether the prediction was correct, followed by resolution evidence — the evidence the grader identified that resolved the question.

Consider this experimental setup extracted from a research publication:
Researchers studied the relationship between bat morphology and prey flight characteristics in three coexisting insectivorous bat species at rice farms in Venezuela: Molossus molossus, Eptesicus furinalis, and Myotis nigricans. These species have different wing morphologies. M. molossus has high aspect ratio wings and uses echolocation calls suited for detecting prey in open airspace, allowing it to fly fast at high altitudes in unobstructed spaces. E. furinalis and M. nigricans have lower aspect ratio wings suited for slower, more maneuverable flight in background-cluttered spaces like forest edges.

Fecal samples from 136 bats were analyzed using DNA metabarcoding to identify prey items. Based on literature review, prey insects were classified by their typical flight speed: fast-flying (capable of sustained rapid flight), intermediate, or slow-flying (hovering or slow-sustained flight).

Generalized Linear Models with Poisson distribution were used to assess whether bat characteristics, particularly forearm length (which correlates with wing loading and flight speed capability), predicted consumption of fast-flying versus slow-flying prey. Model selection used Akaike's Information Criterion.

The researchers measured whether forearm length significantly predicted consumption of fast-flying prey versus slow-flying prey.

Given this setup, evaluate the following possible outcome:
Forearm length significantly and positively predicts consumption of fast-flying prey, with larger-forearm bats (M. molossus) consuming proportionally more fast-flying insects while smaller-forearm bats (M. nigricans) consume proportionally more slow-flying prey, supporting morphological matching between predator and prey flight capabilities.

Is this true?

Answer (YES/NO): NO